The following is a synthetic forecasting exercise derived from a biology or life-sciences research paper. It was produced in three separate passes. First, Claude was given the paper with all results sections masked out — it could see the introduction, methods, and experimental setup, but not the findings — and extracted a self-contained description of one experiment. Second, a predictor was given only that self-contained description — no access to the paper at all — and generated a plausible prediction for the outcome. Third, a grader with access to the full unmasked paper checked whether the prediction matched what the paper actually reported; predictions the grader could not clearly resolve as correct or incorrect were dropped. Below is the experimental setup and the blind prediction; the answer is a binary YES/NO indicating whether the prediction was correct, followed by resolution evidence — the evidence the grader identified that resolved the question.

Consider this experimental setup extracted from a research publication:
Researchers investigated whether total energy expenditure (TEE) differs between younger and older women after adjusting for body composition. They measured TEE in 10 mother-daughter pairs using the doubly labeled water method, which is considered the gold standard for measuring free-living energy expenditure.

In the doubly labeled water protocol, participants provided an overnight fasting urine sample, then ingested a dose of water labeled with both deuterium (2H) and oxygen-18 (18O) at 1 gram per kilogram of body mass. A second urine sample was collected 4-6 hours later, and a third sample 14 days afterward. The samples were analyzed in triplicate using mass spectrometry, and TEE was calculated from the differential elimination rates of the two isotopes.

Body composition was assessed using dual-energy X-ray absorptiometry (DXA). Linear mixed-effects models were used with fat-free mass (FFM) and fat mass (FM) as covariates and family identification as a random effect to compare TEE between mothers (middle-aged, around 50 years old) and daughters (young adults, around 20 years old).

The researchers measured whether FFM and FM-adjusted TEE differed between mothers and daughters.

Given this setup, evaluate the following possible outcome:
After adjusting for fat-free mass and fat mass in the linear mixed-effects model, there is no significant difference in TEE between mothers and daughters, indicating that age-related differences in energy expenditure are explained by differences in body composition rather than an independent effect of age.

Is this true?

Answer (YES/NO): YES